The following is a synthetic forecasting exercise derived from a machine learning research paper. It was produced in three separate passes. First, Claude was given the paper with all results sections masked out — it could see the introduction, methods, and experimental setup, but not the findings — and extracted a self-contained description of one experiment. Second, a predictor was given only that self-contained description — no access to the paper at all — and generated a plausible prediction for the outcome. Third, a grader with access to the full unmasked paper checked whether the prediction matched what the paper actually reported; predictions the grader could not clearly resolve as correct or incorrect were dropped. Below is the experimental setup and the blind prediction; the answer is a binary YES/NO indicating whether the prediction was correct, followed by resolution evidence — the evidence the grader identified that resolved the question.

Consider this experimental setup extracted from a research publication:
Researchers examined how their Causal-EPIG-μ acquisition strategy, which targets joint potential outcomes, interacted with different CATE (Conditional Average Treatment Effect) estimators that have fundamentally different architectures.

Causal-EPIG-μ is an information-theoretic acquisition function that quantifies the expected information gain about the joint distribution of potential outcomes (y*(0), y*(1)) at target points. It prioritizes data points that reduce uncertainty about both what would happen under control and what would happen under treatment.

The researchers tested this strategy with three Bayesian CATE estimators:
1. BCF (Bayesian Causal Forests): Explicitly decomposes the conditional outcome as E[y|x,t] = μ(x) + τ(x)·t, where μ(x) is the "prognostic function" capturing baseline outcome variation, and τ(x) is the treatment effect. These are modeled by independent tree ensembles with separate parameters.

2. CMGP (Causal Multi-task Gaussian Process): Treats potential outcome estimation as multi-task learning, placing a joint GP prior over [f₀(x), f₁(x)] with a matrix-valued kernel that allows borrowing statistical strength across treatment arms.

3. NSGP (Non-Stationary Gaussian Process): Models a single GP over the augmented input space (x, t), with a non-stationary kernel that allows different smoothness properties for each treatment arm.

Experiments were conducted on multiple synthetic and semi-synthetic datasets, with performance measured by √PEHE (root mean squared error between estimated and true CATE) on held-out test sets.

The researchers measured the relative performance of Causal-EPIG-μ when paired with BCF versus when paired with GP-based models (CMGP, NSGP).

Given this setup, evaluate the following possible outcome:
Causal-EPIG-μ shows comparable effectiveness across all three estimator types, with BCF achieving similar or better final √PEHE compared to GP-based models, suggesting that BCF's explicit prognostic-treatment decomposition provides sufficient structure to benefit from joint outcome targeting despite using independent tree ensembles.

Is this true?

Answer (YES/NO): NO